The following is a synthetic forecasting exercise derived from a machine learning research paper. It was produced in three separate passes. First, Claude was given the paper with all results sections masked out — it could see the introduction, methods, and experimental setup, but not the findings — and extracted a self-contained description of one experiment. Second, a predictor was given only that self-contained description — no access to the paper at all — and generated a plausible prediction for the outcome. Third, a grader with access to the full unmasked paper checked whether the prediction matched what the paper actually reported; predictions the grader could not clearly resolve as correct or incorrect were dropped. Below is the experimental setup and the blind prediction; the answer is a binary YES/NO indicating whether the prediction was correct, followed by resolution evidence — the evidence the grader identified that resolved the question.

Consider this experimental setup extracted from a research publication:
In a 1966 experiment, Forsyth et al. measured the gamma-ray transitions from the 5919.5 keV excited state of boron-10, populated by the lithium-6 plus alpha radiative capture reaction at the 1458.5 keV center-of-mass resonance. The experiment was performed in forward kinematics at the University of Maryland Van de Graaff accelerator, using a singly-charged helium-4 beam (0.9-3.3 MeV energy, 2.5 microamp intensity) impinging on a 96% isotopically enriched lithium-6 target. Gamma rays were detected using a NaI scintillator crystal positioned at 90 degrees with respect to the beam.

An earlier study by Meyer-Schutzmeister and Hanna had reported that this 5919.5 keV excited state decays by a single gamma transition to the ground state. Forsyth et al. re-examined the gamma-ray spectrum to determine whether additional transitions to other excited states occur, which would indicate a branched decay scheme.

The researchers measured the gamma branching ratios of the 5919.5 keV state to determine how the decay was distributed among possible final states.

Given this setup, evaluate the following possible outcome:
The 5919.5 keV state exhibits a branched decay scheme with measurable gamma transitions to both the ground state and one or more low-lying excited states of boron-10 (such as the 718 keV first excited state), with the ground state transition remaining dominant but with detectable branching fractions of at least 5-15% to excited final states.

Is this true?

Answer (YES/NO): YES